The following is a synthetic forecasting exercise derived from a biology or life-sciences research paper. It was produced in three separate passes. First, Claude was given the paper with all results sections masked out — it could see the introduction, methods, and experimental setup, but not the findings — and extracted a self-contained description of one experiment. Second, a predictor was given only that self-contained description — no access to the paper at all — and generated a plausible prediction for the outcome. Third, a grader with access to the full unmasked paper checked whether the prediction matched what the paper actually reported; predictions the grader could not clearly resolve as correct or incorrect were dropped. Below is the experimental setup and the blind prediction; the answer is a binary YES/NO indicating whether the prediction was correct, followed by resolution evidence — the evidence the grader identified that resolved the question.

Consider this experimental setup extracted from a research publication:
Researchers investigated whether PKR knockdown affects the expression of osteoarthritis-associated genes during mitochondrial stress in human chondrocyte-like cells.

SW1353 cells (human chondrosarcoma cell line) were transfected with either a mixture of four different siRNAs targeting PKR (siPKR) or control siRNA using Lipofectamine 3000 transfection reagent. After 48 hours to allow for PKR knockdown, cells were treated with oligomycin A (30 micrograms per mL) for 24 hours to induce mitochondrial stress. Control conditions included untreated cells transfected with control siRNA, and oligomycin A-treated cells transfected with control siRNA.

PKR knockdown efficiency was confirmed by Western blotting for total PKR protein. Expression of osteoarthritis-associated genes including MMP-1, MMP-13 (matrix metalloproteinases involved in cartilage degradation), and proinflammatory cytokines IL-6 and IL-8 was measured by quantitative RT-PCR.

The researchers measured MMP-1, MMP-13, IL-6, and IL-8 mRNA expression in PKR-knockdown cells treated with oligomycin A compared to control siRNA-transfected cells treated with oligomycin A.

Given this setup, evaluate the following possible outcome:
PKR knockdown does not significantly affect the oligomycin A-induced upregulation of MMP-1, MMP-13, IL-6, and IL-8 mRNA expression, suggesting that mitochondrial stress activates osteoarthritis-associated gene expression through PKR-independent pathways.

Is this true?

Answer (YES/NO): NO